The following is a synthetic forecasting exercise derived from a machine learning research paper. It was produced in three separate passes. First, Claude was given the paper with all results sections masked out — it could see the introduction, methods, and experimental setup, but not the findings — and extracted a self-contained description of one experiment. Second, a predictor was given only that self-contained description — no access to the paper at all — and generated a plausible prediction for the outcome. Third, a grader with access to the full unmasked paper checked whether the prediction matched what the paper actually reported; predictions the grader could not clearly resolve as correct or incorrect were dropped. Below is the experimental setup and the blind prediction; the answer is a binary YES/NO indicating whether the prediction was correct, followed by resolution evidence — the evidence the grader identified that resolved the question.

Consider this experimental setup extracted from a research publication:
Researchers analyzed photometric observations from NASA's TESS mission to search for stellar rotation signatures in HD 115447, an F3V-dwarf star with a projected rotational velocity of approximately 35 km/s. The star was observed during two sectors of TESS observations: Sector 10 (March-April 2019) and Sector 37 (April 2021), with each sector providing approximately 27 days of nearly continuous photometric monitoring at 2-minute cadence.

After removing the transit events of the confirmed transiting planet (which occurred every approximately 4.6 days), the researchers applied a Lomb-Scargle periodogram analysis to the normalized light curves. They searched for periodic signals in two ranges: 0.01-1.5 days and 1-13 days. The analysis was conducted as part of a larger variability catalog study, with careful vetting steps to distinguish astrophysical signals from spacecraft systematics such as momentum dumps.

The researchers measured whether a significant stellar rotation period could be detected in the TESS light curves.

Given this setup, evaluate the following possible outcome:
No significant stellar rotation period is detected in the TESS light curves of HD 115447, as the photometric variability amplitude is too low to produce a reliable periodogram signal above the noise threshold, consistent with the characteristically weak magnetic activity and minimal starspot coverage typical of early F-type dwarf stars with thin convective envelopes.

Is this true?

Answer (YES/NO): NO